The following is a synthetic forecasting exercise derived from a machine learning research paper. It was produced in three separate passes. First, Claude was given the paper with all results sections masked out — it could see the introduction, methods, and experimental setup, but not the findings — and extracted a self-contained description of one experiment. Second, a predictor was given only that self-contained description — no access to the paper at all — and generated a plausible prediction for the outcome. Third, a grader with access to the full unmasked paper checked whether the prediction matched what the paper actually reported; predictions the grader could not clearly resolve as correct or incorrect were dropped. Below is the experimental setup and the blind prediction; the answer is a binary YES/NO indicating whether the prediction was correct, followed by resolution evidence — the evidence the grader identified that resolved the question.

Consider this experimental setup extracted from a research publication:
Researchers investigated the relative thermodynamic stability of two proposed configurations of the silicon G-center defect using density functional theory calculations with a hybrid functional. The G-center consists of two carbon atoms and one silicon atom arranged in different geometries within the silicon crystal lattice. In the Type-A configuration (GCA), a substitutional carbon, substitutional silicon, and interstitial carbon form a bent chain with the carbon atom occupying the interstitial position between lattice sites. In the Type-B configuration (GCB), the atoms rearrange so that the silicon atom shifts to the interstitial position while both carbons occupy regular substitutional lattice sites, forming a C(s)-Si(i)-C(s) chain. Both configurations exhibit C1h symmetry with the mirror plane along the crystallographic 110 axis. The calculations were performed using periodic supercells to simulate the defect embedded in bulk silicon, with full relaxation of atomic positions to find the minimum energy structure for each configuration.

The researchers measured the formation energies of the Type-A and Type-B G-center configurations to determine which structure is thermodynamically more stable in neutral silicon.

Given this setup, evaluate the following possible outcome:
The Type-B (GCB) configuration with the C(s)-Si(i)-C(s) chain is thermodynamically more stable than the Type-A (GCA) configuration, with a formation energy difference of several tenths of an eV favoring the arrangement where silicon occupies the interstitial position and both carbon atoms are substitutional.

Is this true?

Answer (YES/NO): NO